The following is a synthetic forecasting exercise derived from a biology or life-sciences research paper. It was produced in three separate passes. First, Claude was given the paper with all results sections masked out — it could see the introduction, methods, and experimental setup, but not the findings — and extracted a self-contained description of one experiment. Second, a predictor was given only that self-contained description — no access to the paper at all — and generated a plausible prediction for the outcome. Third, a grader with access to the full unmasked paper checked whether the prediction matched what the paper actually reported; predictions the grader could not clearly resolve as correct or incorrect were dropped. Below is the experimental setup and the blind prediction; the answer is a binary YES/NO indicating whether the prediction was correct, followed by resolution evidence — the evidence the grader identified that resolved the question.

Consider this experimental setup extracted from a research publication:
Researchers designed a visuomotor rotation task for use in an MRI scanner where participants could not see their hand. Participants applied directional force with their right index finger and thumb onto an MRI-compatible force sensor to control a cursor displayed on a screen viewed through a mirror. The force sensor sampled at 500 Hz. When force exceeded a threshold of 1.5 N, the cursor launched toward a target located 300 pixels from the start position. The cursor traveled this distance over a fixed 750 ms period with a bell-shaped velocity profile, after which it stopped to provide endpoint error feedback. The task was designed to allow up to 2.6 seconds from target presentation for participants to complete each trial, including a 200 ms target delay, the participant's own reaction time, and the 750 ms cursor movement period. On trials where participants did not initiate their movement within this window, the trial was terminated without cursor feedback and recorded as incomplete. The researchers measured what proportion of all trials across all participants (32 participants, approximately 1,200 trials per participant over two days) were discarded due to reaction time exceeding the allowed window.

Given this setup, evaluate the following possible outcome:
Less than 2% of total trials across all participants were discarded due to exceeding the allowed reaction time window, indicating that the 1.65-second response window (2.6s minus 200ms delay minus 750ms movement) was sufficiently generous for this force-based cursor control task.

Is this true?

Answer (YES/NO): YES